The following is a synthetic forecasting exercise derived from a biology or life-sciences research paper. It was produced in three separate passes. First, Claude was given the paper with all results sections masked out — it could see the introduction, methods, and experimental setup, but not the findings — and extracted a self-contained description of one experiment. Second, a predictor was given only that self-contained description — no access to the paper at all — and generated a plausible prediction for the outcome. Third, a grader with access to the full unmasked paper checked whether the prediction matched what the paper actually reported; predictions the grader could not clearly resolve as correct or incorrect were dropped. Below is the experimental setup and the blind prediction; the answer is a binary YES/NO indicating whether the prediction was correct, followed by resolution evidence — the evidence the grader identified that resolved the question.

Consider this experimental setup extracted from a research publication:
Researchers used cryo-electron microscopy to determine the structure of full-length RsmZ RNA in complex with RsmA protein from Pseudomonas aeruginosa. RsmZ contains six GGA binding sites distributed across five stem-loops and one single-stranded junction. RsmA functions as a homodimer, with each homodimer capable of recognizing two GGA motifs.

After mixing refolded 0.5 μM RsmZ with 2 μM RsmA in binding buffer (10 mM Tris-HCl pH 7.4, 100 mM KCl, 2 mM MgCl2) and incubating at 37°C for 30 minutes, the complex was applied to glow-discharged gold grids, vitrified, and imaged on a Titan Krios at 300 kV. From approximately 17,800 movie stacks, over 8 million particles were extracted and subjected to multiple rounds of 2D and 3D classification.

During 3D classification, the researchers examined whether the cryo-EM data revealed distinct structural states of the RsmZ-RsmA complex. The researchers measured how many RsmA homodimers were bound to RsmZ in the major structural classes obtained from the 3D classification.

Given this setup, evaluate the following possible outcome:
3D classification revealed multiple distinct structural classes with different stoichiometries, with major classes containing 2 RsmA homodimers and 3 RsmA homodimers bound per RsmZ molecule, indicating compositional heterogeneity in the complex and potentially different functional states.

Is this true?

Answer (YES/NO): YES